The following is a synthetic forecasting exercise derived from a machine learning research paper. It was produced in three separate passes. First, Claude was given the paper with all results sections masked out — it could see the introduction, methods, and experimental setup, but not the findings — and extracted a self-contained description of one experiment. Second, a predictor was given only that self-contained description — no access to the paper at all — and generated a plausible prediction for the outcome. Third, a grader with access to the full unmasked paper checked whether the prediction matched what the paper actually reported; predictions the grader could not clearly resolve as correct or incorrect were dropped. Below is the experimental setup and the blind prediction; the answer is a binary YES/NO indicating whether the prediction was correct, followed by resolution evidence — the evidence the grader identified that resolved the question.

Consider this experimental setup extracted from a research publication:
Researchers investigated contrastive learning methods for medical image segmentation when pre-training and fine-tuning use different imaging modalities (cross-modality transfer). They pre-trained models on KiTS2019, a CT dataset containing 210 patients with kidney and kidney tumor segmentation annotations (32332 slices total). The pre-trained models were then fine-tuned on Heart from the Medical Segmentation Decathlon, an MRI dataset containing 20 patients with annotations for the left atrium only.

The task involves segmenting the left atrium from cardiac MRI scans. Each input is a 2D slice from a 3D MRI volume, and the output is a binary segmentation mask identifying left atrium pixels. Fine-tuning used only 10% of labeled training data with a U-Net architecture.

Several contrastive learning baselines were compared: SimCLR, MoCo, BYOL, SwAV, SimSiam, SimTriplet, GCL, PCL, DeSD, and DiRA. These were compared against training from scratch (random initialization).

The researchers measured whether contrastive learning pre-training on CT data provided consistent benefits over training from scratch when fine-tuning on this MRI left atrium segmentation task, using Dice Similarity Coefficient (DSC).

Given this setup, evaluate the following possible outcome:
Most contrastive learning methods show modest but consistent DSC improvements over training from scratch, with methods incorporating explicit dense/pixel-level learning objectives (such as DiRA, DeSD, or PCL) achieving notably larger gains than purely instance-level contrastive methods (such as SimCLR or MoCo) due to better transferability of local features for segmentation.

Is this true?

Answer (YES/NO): NO